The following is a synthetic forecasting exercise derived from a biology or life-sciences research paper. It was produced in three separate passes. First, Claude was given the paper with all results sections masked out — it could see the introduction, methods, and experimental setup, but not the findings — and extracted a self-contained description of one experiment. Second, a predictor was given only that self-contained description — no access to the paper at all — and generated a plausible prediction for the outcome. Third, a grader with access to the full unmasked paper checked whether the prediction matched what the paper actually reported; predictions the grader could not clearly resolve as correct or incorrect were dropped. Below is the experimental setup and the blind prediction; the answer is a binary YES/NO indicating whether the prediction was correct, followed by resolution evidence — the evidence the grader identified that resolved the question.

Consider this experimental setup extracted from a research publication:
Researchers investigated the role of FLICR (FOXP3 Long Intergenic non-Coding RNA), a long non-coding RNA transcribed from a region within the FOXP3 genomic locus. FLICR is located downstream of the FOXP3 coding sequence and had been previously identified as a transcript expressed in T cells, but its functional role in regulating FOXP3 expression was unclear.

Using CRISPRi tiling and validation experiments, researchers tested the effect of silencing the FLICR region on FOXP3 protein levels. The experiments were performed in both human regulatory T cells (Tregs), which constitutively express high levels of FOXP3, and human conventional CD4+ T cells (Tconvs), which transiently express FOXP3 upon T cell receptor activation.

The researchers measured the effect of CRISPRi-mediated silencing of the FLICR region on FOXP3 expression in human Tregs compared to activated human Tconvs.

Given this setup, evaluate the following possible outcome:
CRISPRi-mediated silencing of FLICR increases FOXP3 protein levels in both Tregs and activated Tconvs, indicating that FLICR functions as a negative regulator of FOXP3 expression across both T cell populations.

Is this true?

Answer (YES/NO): NO